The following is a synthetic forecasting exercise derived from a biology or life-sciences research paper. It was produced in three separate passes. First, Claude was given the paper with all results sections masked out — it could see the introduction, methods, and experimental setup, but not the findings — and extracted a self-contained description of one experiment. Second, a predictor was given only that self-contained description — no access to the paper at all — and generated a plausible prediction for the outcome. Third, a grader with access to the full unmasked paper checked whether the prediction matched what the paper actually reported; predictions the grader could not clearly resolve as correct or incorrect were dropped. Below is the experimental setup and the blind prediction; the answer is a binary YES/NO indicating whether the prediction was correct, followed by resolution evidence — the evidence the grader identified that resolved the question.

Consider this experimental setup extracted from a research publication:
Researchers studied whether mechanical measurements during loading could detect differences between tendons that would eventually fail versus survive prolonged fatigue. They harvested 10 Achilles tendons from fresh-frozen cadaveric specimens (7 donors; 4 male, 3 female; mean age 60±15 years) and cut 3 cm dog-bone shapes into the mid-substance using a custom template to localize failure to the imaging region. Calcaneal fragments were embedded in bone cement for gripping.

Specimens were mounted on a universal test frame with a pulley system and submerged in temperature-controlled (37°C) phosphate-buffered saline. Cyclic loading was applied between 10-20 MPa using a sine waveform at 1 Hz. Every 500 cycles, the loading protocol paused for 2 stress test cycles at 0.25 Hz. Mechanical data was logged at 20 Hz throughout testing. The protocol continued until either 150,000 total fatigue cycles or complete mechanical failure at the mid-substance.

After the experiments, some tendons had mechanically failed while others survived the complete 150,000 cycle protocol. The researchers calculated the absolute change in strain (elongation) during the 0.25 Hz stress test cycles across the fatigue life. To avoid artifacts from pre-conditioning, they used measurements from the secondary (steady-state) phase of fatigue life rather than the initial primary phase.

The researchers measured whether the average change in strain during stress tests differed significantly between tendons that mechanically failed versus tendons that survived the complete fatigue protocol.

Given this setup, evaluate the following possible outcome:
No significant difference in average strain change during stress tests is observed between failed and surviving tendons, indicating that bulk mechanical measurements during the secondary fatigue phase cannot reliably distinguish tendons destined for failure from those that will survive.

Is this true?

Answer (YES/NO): NO